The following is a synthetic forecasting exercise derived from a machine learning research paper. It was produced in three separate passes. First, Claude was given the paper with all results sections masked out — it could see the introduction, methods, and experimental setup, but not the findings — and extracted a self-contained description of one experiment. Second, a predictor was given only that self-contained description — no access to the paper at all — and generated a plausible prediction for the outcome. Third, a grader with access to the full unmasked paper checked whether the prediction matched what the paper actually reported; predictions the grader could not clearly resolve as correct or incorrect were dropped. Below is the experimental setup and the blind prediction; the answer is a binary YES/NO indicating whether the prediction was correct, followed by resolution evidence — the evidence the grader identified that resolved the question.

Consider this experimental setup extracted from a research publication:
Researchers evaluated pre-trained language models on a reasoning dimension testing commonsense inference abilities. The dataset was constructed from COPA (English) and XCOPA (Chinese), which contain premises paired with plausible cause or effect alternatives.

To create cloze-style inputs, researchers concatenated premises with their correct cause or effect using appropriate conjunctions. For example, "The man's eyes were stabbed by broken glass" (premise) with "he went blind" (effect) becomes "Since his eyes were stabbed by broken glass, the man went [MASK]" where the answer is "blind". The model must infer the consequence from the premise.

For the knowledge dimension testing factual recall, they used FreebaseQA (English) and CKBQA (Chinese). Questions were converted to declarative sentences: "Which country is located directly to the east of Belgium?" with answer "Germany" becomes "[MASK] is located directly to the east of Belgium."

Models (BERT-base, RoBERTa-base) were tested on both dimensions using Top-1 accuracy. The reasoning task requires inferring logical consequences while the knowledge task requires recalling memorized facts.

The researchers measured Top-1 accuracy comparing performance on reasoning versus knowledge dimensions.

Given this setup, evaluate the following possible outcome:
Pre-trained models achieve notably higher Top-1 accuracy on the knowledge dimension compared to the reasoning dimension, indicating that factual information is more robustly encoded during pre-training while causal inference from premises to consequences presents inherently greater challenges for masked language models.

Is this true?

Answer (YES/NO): NO